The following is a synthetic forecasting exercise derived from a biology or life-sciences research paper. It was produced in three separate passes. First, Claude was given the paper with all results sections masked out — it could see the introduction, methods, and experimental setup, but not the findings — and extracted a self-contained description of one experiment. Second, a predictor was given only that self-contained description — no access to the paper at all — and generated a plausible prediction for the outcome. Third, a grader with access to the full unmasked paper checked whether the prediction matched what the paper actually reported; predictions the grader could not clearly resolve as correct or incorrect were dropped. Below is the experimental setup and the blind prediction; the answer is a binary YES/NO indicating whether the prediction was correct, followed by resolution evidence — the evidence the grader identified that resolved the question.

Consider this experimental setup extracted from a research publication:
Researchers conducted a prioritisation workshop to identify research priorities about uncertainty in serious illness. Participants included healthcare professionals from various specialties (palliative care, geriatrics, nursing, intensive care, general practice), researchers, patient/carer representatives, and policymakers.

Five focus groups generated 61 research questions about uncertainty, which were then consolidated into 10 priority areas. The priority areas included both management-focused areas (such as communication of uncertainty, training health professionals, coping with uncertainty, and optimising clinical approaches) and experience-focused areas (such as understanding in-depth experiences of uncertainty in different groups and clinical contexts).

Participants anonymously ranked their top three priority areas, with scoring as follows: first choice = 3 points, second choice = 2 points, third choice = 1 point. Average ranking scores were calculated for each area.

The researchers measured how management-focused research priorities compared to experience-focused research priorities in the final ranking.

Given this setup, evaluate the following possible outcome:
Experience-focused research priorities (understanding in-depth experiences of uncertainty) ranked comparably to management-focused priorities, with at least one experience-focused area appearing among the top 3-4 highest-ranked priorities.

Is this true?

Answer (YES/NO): NO